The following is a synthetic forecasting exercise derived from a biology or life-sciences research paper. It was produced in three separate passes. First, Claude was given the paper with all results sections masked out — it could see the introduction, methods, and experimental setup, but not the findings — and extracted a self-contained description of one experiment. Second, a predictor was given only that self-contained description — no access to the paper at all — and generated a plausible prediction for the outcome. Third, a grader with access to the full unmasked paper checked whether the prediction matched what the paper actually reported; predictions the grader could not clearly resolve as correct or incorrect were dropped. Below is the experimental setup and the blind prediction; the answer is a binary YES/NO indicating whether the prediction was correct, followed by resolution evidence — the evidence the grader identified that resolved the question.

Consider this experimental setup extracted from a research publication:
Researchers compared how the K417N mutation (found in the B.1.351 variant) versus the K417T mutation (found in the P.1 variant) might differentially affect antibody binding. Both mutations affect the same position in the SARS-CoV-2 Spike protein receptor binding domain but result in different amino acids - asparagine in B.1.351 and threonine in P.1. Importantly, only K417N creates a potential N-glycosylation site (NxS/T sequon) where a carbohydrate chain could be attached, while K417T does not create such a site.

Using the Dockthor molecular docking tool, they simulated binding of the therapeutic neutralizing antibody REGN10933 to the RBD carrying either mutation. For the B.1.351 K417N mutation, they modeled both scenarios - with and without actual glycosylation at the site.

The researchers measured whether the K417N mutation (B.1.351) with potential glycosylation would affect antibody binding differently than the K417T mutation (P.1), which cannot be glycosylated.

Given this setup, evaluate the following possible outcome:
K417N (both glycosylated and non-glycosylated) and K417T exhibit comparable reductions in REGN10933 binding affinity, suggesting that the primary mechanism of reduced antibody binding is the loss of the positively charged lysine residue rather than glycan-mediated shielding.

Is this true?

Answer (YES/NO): NO